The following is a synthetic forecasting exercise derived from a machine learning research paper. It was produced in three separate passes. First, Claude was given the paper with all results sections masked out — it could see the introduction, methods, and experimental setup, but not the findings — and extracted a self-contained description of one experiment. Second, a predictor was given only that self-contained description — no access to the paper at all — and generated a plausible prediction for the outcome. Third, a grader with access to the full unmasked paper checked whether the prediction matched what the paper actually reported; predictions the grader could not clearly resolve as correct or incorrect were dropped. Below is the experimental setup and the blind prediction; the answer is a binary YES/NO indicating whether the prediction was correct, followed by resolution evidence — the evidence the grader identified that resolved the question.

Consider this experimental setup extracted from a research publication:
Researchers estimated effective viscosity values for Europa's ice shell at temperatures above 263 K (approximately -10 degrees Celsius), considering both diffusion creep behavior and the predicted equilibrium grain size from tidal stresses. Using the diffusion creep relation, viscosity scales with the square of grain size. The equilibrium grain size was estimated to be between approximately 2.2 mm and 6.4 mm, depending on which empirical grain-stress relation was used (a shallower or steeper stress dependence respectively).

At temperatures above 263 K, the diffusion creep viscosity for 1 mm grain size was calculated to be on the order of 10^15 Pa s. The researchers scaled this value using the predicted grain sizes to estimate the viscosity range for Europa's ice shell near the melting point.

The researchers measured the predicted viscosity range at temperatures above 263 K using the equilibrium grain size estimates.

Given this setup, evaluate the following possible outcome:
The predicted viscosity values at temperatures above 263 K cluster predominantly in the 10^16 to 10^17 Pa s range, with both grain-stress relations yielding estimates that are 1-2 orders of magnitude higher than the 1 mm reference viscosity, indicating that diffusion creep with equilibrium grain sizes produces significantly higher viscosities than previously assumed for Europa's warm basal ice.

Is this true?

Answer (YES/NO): NO